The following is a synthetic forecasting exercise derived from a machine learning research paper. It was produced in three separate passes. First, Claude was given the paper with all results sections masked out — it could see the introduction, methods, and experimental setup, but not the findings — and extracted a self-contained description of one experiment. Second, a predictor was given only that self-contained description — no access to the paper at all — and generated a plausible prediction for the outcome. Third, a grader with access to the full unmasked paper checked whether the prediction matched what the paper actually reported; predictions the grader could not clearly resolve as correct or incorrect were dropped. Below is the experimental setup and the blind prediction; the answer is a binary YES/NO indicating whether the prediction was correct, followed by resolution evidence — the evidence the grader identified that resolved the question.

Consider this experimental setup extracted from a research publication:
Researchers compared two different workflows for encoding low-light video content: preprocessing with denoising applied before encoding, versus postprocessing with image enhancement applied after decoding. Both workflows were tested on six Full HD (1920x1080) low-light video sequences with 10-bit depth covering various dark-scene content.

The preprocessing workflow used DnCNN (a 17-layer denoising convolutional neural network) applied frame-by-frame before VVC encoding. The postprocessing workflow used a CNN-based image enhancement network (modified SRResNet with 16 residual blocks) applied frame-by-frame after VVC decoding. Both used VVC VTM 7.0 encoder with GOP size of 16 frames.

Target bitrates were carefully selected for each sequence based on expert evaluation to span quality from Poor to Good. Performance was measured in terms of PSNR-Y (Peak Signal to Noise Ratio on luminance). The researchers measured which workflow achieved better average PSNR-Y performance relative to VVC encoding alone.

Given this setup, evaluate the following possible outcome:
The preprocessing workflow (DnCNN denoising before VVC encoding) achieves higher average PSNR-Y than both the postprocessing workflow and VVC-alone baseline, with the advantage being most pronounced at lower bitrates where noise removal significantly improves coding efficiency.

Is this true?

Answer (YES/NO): NO